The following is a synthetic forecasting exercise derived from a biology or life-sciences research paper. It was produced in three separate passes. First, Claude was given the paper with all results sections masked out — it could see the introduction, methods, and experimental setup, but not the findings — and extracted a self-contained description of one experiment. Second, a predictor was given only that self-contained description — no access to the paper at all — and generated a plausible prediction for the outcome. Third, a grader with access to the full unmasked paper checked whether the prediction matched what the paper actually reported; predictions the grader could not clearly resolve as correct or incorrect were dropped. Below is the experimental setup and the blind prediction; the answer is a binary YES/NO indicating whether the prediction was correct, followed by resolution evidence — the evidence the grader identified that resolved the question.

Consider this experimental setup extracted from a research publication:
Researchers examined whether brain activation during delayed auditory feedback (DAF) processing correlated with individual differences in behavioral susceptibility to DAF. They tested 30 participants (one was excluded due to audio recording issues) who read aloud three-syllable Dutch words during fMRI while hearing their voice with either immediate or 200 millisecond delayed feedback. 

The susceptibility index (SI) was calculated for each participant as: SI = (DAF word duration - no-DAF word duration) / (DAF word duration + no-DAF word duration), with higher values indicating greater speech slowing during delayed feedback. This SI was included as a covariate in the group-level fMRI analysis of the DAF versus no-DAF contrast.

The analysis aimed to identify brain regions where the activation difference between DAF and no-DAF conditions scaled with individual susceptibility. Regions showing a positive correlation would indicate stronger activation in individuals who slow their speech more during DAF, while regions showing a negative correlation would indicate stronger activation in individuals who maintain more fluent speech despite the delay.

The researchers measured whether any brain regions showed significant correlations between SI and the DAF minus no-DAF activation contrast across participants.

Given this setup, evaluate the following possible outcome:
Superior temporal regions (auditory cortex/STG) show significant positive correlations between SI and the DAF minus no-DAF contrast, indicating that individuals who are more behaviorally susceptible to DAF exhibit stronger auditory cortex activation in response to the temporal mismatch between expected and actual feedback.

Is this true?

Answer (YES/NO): NO